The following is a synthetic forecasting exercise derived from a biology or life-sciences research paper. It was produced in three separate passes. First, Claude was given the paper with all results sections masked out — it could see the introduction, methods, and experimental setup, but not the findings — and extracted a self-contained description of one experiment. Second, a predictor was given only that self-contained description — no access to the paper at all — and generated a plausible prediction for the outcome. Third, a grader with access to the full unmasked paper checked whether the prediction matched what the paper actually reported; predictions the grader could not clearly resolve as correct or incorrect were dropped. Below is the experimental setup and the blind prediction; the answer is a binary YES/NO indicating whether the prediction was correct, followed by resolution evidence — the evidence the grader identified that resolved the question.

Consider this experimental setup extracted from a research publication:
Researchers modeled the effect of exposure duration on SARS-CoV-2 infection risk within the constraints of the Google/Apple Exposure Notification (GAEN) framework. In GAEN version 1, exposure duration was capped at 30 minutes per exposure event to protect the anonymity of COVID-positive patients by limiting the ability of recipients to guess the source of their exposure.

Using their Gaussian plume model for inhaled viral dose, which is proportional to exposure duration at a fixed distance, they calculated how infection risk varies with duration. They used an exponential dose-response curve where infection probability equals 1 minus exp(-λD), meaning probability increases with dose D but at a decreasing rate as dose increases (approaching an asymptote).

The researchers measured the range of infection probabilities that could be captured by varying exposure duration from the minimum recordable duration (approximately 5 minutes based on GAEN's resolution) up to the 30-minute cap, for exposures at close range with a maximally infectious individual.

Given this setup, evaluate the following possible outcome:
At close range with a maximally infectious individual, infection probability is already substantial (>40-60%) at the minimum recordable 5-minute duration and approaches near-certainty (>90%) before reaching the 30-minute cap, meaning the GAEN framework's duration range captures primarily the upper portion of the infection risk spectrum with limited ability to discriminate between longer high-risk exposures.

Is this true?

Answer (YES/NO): NO